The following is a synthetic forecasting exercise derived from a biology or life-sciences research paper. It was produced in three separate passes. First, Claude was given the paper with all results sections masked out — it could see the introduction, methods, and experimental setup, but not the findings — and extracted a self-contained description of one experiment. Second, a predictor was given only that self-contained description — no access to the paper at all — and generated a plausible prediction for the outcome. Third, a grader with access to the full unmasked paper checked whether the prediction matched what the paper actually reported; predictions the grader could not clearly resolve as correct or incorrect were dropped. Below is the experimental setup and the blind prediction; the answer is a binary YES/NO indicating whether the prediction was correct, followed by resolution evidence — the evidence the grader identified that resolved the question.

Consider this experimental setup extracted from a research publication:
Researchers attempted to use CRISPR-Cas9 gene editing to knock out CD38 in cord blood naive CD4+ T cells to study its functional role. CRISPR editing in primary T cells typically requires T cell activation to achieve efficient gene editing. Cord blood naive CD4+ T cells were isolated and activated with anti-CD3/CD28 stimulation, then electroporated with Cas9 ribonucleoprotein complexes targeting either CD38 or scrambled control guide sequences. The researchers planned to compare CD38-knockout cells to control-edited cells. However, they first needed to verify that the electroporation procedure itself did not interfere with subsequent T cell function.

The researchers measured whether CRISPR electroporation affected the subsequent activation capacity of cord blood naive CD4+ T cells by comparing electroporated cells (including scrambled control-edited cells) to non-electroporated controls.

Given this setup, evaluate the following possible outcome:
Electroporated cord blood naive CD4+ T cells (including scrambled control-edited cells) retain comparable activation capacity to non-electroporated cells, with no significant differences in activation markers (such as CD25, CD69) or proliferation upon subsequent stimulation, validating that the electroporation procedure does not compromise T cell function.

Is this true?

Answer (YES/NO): NO